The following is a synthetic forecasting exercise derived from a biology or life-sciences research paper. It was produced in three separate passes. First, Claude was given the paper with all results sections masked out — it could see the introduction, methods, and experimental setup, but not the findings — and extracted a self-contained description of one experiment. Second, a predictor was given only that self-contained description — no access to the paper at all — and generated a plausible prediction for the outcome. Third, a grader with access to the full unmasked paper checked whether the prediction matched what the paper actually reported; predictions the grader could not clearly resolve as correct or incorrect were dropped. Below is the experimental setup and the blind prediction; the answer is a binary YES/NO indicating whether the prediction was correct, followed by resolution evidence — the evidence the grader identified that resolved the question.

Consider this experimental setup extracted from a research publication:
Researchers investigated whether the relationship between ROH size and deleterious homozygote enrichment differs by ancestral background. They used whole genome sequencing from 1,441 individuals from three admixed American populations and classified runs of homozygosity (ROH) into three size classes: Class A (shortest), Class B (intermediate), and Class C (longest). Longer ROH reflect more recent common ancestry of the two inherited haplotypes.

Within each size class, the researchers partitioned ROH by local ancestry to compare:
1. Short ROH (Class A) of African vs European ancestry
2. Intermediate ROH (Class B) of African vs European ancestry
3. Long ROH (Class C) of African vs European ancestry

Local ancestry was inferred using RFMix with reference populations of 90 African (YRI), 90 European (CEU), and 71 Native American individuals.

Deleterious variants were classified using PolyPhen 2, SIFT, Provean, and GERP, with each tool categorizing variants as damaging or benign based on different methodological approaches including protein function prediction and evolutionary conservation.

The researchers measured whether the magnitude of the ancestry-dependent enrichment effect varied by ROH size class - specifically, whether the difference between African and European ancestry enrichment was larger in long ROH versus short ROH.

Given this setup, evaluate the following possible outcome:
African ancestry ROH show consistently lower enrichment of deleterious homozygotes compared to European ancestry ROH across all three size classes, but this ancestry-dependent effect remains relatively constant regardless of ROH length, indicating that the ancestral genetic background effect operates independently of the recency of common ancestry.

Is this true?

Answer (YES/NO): NO